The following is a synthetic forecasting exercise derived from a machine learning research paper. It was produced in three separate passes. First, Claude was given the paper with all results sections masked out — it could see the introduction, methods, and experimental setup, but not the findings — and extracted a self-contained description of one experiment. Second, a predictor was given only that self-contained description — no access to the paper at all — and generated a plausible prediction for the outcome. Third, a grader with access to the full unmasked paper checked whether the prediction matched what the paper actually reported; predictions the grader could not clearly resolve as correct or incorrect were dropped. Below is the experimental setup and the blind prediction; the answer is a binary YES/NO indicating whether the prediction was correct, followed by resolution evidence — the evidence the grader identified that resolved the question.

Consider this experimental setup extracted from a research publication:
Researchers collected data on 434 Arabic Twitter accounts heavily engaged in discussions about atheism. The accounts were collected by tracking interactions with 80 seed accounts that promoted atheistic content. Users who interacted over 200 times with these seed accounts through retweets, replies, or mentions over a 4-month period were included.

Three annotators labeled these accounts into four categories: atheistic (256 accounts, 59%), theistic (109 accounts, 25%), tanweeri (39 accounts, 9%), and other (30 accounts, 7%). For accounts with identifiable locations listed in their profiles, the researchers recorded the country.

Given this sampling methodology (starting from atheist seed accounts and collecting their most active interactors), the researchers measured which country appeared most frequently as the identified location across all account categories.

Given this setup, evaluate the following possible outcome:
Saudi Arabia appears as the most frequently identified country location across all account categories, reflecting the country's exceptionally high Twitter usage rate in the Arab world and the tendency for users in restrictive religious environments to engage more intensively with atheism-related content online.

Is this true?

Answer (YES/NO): YES